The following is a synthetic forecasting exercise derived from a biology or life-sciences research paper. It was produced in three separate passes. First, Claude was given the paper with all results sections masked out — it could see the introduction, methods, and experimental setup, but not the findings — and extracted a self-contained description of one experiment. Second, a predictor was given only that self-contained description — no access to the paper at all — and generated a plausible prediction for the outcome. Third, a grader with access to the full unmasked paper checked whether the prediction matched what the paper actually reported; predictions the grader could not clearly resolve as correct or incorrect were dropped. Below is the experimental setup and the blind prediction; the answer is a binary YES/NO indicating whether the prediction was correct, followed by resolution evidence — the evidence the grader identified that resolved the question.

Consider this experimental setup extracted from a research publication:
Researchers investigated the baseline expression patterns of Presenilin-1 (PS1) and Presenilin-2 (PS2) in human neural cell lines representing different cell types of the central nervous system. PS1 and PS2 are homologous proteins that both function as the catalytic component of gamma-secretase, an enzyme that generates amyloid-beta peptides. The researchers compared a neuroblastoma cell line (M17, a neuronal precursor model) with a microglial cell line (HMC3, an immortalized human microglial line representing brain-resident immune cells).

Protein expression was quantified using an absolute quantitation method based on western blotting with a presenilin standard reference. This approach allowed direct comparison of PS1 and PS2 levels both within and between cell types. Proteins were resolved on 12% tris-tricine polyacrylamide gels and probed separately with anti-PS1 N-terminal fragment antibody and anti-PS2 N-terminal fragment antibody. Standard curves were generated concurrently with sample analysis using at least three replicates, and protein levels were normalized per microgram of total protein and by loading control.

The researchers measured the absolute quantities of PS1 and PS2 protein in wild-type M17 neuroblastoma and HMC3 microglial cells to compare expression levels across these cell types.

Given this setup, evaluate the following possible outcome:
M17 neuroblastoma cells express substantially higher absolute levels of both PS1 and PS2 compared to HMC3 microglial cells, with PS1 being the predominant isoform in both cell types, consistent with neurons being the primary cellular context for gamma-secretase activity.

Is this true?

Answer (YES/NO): NO